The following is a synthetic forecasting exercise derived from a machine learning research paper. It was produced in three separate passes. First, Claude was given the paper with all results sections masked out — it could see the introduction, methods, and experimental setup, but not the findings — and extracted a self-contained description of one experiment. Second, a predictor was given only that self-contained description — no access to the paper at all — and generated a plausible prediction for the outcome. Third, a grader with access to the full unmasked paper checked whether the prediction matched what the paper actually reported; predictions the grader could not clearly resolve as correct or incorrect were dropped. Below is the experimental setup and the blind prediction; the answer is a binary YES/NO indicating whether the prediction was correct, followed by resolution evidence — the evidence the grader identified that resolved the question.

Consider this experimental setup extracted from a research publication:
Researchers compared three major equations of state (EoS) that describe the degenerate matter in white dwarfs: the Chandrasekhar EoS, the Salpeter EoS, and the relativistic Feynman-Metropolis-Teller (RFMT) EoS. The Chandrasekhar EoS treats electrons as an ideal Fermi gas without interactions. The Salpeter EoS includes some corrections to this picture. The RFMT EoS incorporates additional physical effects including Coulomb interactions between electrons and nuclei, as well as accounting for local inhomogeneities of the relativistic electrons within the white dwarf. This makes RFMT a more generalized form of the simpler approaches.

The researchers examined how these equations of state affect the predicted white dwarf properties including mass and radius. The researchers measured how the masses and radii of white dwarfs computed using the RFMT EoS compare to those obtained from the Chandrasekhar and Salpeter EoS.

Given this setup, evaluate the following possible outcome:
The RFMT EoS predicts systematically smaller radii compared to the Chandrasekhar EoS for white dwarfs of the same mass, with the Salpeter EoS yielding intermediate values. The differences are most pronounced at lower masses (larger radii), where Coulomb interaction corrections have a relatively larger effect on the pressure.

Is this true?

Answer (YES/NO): NO